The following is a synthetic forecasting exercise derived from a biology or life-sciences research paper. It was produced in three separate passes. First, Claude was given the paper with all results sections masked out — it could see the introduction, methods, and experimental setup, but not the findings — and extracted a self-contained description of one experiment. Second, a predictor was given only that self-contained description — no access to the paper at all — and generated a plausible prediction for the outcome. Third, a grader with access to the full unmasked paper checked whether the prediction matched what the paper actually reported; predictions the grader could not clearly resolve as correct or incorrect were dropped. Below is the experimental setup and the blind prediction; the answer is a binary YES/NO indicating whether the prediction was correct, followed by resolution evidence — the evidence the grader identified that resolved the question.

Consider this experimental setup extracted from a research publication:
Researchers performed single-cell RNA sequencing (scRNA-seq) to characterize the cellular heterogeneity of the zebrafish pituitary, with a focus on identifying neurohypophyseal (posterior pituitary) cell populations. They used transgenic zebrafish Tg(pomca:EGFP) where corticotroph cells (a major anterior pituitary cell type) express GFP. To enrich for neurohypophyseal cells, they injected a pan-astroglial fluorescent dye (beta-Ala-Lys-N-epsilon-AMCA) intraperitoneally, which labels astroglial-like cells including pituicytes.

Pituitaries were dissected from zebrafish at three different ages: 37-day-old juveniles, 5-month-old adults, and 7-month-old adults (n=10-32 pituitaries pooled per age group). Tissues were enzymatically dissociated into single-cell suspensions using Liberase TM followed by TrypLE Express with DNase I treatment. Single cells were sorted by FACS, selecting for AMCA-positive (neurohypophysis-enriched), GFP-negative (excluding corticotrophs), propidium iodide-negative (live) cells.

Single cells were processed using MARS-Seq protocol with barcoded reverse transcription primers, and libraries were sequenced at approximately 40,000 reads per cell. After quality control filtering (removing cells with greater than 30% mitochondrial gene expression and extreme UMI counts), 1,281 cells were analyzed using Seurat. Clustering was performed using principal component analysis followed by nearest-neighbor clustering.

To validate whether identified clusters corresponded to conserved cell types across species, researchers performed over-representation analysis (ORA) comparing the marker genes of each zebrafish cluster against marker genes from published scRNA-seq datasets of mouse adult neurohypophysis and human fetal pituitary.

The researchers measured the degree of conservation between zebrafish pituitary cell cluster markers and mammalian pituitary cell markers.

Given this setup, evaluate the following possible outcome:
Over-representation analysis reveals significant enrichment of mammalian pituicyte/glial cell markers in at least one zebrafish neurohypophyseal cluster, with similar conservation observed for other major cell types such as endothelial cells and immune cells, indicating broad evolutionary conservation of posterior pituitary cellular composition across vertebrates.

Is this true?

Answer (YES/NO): NO